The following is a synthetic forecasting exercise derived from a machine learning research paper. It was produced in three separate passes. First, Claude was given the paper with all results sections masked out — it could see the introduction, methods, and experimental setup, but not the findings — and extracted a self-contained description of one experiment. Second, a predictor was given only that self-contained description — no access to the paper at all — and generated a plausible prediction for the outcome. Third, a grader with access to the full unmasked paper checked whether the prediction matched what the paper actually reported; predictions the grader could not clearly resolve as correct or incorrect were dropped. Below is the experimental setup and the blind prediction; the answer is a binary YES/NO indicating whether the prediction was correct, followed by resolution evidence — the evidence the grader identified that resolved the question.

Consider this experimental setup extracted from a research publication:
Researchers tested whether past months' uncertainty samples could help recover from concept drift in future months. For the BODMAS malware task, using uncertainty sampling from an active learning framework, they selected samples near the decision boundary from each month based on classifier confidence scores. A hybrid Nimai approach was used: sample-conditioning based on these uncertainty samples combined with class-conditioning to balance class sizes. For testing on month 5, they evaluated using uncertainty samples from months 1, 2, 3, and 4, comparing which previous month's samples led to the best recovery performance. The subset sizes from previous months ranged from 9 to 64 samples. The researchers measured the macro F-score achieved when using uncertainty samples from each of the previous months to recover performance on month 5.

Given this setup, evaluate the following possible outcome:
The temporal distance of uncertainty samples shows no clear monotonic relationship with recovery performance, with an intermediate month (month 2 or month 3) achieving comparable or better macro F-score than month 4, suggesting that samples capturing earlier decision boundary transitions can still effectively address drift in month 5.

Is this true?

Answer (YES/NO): YES